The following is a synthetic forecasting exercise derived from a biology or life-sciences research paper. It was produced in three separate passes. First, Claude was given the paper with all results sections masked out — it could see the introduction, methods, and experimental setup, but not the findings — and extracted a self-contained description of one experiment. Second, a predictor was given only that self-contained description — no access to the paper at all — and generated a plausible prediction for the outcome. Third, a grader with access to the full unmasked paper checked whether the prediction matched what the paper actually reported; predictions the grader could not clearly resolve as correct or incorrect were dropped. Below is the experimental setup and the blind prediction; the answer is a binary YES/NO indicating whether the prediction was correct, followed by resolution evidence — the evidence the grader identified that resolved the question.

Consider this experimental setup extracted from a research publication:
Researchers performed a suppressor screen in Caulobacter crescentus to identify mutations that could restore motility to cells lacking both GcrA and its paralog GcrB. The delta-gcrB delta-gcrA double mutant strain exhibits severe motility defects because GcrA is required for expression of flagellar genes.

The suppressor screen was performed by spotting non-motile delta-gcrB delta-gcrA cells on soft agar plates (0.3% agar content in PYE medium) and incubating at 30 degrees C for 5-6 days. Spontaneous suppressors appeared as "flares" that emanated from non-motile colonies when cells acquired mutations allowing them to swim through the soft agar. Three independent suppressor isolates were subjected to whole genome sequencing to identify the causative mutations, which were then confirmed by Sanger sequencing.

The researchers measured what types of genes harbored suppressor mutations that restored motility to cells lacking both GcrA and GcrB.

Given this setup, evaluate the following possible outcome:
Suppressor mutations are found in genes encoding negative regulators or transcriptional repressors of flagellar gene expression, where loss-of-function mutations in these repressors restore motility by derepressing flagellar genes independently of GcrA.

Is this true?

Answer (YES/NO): NO